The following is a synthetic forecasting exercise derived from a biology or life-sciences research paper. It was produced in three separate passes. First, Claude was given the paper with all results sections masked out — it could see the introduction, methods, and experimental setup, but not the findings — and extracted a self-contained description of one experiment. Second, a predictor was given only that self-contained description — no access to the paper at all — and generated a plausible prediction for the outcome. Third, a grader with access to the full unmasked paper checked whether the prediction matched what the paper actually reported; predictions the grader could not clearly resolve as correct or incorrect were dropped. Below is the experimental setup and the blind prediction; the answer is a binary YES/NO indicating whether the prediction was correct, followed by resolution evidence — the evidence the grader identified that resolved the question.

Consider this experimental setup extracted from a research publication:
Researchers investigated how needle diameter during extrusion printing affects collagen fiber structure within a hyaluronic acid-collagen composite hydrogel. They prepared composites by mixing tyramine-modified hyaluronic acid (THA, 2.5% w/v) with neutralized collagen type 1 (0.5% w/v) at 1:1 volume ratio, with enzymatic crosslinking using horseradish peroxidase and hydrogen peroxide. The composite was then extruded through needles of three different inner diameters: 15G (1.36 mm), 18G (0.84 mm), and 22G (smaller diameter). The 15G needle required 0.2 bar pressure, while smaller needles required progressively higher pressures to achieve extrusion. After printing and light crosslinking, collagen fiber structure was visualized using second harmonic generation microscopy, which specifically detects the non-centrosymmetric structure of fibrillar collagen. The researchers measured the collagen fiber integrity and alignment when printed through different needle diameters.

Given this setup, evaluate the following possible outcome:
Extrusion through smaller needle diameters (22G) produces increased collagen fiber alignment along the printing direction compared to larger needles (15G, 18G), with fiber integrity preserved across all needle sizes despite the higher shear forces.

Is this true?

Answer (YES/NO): NO